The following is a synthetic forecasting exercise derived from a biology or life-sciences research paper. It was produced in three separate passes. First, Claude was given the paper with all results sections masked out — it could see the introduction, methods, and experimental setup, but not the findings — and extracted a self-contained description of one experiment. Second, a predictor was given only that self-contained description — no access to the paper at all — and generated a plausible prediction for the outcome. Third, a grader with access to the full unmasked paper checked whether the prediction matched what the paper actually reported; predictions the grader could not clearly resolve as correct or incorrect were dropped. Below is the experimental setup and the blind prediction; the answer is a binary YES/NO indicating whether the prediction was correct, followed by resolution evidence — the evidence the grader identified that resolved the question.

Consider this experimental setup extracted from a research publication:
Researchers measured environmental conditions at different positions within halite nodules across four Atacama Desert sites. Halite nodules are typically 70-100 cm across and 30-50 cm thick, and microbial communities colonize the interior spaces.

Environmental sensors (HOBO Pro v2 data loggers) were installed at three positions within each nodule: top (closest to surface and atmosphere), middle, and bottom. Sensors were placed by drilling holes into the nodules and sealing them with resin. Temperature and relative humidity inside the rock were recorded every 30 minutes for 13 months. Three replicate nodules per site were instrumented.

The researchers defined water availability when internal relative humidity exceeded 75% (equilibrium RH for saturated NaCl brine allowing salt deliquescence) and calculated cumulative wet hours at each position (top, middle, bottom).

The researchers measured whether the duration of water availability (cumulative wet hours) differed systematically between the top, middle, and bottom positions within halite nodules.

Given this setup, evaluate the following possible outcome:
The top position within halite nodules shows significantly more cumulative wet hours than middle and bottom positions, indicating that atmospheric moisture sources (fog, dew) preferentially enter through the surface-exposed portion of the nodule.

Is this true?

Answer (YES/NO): NO